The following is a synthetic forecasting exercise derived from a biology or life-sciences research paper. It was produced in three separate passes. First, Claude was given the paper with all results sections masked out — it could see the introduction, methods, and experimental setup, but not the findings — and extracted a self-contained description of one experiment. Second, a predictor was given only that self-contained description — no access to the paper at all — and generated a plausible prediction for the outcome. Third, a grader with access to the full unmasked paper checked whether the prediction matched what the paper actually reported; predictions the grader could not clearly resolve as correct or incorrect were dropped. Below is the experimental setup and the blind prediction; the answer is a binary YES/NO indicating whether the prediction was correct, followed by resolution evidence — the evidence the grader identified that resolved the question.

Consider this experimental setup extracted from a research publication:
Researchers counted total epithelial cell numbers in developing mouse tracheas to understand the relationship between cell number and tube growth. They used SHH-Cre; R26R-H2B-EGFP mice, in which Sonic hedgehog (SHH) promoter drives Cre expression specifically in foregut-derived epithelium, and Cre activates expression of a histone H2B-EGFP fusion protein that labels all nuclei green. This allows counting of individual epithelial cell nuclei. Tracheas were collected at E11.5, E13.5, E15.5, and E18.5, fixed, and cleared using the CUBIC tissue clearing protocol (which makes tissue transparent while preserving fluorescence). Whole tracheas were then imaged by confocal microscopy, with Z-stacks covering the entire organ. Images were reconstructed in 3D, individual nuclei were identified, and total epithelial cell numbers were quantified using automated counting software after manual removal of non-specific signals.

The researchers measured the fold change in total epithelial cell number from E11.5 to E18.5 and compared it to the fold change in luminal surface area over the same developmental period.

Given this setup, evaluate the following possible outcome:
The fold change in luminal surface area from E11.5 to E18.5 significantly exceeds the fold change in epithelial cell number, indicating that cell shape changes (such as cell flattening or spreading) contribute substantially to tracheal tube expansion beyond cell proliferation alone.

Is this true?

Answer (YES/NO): NO